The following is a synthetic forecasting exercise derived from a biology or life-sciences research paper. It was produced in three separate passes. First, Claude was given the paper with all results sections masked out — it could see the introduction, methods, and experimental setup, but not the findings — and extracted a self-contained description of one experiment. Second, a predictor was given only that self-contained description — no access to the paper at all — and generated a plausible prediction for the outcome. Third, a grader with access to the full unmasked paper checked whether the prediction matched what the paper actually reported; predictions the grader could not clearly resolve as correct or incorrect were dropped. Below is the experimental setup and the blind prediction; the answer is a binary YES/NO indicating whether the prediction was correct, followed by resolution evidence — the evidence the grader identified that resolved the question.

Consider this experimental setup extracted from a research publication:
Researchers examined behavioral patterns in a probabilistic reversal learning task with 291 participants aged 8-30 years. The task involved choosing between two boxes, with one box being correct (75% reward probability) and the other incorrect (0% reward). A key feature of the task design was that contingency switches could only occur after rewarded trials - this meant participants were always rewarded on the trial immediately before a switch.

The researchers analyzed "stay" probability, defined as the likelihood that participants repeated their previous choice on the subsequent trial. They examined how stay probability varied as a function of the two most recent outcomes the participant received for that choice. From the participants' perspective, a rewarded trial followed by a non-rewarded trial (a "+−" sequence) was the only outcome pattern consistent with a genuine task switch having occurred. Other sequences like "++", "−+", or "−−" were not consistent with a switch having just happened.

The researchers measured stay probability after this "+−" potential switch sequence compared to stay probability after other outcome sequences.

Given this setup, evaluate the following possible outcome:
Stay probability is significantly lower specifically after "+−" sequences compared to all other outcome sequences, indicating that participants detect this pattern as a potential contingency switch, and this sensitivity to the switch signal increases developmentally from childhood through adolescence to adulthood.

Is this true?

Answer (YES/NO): NO